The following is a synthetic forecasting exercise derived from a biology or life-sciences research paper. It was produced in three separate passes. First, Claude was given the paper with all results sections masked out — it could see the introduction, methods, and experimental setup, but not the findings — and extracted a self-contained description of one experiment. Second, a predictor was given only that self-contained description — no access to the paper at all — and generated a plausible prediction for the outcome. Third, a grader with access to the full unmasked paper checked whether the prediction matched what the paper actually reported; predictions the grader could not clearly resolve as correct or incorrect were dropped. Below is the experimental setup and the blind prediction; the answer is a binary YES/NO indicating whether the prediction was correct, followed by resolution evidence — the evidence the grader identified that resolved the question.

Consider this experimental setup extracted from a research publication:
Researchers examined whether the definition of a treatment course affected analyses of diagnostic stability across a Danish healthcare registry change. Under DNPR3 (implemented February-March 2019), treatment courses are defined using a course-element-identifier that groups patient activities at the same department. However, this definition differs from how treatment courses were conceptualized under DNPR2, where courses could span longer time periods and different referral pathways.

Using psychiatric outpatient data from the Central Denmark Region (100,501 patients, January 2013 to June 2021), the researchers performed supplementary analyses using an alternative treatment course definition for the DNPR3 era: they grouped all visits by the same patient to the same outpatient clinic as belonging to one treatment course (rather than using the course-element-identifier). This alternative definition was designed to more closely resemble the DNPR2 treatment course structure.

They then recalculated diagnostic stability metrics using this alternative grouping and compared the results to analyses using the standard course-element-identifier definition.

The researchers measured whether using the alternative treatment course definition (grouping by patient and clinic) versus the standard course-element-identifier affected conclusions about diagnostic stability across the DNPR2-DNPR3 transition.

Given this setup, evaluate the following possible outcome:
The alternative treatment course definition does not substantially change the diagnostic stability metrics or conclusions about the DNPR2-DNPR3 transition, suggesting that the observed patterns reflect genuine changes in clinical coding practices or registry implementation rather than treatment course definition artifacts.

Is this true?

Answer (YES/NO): YES